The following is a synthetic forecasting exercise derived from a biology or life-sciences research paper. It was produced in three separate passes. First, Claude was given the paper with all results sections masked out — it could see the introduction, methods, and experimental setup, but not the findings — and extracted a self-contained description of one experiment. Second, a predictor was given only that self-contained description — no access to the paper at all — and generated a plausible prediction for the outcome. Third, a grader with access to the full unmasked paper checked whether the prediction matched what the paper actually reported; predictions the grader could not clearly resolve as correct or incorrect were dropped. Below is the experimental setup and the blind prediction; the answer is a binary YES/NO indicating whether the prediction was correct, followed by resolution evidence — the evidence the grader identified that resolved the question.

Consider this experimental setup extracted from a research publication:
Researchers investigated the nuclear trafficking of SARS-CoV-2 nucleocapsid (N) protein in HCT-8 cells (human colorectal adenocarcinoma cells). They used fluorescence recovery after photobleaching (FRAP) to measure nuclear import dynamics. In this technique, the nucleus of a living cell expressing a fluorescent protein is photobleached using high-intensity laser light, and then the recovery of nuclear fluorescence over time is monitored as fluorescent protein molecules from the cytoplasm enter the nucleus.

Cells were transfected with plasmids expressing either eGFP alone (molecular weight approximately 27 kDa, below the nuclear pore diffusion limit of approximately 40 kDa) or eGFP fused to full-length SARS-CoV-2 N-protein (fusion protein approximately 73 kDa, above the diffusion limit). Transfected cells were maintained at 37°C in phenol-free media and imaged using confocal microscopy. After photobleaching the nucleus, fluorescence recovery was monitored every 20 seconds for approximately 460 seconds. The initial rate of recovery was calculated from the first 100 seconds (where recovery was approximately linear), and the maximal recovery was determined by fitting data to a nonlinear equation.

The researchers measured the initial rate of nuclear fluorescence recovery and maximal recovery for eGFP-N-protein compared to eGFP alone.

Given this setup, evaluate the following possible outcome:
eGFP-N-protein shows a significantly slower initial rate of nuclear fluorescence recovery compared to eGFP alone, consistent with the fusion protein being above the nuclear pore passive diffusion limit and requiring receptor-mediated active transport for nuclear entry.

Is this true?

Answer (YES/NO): NO